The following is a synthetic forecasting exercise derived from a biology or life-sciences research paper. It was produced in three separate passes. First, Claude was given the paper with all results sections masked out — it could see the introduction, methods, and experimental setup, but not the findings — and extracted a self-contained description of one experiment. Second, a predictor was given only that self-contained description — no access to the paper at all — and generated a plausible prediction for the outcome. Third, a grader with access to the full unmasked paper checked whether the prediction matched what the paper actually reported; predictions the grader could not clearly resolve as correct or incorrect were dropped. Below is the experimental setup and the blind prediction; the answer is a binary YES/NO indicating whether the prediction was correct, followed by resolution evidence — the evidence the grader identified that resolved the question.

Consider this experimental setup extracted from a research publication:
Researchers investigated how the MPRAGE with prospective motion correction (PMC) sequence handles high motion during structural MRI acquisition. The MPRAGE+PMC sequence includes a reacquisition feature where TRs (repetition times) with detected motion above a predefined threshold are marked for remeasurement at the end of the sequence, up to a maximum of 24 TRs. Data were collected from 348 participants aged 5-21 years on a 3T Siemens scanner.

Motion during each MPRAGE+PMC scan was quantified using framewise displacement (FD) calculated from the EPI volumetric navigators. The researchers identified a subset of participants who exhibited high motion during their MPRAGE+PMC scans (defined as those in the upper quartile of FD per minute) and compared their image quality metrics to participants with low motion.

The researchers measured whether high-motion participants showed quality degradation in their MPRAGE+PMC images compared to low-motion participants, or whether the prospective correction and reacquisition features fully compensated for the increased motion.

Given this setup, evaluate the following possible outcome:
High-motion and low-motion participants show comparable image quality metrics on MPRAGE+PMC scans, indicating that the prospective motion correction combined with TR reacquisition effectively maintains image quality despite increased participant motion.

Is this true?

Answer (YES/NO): NO